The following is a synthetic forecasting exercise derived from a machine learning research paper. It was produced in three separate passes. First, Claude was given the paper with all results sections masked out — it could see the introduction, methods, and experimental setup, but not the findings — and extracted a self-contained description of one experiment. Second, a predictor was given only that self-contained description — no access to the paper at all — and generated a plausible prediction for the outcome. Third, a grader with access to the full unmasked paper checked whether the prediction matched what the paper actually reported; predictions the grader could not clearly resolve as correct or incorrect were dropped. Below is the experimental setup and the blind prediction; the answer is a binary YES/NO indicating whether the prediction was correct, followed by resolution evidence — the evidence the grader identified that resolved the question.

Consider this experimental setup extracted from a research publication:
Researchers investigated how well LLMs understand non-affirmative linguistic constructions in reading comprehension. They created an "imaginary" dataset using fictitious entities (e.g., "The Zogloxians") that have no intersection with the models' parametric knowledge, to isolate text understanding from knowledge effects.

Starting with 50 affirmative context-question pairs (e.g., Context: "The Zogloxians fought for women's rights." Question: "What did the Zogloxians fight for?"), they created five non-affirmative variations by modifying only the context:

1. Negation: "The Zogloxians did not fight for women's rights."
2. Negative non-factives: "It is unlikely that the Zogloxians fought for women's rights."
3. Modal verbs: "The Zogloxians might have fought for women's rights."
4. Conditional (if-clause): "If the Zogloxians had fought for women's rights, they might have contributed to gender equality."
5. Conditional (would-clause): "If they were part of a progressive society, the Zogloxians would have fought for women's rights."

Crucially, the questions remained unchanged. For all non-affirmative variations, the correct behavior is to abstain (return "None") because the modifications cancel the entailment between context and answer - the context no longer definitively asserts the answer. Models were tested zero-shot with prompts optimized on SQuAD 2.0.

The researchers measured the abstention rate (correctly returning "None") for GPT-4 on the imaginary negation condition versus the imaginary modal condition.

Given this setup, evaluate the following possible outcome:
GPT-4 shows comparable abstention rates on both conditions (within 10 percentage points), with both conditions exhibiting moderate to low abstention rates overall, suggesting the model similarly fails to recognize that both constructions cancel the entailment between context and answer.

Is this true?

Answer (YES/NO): NO